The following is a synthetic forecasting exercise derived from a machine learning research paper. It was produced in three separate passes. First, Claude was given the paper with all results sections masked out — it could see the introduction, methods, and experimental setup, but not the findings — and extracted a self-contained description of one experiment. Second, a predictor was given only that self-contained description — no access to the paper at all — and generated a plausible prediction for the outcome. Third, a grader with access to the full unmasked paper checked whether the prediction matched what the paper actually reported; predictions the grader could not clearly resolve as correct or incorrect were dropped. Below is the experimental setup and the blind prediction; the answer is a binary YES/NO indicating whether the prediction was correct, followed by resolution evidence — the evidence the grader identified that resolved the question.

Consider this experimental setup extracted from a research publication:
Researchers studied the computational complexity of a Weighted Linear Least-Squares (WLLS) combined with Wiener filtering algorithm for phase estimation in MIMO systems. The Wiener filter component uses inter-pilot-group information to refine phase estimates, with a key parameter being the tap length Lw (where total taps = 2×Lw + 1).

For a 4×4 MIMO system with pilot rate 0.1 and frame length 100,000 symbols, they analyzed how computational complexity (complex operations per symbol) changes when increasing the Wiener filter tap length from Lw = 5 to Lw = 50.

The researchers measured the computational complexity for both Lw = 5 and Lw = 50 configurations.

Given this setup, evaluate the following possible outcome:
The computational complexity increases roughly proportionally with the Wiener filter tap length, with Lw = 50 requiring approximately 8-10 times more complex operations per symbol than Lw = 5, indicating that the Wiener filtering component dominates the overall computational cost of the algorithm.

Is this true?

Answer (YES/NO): NO